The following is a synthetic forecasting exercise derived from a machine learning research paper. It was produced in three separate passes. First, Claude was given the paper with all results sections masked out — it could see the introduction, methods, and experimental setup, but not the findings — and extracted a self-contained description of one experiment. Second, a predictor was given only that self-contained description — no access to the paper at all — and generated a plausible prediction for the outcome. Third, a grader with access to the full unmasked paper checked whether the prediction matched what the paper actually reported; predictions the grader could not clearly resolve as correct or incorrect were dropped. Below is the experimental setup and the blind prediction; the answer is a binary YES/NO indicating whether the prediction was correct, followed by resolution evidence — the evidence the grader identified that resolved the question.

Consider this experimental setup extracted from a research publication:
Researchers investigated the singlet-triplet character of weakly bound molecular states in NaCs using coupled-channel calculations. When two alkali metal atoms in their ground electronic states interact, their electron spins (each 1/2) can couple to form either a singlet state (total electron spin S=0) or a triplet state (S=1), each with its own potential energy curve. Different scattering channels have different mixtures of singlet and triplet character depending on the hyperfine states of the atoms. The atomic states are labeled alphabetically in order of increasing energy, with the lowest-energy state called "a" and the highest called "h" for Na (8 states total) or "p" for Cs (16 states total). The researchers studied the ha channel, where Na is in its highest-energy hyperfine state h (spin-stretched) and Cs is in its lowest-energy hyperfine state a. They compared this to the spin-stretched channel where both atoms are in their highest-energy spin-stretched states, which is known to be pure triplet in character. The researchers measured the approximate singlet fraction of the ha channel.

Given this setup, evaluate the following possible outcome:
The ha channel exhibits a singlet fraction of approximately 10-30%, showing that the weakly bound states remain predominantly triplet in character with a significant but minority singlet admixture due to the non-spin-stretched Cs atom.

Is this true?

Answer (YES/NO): NO